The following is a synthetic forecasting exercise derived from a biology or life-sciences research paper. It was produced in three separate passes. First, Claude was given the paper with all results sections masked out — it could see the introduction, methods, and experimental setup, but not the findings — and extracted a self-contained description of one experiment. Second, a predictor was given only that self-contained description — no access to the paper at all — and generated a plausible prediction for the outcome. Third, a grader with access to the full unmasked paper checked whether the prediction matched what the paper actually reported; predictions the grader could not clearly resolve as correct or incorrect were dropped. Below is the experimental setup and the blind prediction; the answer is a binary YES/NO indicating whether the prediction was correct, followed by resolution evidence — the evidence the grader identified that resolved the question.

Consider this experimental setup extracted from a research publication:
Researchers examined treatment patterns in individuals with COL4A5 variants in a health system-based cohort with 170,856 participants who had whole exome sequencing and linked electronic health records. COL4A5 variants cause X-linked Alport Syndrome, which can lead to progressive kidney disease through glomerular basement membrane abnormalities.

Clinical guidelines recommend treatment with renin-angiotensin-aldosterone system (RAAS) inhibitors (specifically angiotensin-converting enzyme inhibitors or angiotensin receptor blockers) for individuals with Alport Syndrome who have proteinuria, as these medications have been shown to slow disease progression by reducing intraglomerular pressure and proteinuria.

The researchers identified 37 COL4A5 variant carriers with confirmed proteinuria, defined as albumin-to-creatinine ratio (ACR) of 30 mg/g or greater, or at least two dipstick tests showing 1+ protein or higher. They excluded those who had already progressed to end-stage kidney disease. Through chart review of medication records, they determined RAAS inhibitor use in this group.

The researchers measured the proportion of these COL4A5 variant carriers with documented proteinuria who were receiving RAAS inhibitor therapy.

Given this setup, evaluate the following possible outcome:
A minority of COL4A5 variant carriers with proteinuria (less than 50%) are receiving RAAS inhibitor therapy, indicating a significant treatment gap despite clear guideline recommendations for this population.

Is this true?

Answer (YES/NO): YES